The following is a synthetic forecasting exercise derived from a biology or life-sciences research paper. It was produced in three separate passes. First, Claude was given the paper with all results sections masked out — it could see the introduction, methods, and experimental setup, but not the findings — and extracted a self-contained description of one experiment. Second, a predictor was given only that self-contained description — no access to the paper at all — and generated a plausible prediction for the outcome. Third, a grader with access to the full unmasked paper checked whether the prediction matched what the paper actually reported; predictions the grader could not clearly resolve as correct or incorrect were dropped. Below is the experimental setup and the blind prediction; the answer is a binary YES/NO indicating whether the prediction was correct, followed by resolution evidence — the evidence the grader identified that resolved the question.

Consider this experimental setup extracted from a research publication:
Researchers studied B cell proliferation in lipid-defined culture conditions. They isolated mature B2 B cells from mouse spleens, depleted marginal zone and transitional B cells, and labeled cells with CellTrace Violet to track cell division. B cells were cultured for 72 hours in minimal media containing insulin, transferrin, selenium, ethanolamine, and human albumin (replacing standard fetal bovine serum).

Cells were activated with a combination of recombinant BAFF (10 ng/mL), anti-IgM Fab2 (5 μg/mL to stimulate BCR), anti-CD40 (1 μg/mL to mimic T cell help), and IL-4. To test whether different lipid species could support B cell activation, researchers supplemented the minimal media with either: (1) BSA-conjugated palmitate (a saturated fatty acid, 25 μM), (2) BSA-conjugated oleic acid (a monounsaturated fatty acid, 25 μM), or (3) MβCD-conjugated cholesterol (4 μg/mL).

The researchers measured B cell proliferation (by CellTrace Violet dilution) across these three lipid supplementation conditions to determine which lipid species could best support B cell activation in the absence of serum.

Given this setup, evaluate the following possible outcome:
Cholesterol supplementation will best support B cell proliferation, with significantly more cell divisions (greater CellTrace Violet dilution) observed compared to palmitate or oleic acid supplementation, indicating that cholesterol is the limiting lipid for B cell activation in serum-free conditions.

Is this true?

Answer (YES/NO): YES